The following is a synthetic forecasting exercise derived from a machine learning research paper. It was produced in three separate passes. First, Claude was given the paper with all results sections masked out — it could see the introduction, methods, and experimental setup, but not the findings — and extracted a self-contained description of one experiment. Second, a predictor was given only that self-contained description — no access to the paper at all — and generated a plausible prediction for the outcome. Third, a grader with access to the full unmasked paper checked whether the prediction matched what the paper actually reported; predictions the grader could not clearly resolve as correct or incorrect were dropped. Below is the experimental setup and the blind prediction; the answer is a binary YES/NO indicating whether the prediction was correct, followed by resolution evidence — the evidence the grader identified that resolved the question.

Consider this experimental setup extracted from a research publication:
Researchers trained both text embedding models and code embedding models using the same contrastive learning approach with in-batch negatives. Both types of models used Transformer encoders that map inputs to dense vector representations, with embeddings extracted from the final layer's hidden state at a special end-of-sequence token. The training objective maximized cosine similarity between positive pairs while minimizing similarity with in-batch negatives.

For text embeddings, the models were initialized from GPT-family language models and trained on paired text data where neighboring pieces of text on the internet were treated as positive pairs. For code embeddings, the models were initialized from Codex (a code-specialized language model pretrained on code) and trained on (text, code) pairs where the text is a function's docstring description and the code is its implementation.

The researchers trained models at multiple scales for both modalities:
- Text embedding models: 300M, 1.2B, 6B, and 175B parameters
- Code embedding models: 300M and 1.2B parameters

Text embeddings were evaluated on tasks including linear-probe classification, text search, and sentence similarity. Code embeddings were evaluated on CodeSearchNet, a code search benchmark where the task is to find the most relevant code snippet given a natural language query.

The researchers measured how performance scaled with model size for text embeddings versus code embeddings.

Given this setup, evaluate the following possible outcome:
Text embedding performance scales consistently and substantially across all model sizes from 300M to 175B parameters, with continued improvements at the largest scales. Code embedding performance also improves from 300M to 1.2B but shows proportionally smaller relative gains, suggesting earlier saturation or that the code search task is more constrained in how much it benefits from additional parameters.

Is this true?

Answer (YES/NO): NO